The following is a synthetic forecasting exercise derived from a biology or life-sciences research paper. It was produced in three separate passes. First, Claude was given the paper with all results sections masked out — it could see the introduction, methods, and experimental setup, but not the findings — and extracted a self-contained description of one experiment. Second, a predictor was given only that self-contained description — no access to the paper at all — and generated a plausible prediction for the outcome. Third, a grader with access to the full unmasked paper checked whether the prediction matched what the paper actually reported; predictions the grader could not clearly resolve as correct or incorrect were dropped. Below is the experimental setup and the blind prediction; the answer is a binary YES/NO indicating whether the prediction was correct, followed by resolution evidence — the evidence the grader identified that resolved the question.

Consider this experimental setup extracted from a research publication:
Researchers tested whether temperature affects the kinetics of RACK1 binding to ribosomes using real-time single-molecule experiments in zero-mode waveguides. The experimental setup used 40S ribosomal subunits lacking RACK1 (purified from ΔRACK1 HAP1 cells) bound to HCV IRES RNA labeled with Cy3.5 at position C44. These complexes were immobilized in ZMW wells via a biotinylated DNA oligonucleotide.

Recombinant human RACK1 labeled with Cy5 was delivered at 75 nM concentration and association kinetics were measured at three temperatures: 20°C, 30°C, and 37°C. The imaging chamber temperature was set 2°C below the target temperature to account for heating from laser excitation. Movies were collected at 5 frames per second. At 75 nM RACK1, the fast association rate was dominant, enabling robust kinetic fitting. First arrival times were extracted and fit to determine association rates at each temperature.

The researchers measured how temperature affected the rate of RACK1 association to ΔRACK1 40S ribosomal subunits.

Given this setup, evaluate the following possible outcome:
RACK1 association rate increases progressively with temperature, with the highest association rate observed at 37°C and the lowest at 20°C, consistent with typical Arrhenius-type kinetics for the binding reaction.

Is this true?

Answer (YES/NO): YES